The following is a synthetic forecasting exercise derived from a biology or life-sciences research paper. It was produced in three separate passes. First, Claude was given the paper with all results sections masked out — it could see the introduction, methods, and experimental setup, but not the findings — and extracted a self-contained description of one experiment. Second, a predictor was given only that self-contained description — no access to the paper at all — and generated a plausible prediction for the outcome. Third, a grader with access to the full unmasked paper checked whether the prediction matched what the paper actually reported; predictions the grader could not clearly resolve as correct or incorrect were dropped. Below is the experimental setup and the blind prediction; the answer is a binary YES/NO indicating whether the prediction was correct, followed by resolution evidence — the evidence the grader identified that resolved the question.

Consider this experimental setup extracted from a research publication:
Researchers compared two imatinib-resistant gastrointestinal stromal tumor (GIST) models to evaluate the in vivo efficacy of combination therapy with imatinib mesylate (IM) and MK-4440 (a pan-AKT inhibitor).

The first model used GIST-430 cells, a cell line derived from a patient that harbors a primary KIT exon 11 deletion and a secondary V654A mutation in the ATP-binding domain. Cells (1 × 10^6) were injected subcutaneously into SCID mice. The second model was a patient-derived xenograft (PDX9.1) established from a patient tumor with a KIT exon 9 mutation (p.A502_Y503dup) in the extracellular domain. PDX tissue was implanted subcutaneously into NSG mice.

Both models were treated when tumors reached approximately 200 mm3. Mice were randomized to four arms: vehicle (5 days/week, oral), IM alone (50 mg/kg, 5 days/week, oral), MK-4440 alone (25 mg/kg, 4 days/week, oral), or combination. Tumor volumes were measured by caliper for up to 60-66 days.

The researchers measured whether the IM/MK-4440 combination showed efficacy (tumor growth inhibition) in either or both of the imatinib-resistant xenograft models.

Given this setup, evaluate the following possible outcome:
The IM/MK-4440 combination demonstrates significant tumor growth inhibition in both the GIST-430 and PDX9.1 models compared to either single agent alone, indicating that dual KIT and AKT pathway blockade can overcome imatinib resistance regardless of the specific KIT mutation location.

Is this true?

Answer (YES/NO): NO